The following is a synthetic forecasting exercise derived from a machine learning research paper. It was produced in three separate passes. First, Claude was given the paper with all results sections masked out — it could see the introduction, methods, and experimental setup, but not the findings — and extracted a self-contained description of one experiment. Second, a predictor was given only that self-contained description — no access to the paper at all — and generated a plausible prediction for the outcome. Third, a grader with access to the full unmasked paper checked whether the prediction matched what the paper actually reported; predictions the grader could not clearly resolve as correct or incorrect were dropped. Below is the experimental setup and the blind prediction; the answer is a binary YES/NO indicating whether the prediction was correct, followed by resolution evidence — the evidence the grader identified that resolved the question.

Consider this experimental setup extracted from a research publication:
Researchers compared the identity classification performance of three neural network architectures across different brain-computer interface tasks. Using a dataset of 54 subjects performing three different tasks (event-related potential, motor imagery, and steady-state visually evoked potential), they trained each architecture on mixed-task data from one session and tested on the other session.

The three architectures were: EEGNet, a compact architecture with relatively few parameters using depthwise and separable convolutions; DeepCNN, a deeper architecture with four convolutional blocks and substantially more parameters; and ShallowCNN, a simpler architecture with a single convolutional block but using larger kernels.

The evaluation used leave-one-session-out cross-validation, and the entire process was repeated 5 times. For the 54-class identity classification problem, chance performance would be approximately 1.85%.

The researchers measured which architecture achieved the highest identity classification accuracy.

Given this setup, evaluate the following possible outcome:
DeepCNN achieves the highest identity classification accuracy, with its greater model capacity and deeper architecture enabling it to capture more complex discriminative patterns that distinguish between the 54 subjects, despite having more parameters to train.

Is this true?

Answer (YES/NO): NO